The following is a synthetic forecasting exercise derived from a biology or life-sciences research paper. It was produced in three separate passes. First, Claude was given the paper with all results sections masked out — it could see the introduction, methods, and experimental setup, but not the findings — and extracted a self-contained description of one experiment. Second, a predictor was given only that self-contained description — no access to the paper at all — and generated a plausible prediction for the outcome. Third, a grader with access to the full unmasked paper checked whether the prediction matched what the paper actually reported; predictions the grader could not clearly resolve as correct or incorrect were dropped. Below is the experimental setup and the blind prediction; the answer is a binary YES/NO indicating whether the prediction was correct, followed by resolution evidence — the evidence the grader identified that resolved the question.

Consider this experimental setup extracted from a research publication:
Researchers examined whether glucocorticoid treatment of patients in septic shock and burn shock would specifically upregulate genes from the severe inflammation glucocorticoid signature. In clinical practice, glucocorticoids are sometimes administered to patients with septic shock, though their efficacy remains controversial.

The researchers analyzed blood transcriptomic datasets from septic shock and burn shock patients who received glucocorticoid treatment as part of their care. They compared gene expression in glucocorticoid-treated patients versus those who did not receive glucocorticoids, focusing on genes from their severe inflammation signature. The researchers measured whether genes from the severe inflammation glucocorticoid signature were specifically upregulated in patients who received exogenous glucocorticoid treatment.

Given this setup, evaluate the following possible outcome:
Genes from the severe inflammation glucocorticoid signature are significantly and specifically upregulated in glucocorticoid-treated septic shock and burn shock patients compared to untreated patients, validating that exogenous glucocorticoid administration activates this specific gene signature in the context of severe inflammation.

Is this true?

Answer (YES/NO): YES